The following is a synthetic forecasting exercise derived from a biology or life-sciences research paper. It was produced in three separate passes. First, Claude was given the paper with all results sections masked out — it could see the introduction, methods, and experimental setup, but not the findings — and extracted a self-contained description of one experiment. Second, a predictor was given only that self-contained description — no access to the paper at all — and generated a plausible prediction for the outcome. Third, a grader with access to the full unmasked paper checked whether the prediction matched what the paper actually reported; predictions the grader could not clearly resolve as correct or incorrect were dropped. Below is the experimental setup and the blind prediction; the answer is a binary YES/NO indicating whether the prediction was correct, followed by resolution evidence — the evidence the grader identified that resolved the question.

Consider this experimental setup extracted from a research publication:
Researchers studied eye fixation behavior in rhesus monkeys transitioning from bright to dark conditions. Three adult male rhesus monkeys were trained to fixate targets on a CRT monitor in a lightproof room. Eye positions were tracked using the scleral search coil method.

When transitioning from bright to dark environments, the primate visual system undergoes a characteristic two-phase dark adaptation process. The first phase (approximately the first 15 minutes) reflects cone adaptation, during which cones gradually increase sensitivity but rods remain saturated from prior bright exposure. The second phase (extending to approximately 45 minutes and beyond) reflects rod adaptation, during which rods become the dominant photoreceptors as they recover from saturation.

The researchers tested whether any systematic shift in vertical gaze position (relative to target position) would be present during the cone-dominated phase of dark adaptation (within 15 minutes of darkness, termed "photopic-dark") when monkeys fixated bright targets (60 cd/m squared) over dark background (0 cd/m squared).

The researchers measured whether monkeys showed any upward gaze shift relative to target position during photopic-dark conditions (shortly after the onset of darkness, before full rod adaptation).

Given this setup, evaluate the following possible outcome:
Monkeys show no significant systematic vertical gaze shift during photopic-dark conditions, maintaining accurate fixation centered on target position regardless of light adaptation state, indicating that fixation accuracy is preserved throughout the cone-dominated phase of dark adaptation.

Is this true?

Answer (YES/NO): NO